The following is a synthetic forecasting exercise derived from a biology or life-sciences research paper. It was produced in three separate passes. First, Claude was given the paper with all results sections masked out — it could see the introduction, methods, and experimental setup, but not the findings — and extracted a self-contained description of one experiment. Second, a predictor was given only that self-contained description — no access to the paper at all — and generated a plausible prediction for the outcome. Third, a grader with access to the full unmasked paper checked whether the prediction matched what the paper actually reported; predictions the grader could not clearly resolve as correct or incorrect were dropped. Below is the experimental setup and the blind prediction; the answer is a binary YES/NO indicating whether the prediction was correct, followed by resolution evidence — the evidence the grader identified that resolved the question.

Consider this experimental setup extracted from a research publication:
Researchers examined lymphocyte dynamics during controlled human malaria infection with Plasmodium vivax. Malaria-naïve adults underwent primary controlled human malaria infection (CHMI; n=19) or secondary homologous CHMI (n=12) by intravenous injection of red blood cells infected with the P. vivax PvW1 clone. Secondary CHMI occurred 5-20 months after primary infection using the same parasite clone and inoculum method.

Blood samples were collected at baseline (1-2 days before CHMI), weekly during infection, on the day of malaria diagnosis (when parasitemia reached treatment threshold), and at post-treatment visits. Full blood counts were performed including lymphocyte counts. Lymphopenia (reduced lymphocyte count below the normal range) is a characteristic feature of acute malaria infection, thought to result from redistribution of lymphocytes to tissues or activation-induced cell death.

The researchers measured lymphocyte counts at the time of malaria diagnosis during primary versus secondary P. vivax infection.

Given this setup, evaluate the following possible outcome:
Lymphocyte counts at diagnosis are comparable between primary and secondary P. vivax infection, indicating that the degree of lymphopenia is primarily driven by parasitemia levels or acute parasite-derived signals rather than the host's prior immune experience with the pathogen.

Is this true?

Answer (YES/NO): NO